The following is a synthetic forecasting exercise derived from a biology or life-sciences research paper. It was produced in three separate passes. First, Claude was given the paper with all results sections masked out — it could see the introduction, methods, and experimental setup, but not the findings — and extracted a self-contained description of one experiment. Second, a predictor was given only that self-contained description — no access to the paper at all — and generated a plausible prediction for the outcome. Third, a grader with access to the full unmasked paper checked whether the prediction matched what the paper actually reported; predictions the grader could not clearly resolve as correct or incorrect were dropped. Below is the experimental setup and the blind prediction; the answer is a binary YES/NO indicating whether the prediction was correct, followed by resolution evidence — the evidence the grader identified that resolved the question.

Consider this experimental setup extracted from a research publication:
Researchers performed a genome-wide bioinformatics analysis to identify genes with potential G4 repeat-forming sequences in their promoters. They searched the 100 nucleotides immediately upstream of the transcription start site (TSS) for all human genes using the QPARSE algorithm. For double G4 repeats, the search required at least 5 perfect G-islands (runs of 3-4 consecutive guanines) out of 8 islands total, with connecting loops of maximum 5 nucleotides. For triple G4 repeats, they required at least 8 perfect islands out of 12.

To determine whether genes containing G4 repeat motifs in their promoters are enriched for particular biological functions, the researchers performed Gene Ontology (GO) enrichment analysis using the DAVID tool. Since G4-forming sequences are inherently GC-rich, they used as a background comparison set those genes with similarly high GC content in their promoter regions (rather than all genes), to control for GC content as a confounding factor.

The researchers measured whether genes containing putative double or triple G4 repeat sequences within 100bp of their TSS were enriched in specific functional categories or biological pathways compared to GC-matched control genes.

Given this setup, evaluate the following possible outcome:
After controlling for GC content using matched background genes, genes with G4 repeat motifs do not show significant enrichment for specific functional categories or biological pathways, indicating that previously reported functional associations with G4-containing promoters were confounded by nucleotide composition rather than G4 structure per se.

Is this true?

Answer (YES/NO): NO